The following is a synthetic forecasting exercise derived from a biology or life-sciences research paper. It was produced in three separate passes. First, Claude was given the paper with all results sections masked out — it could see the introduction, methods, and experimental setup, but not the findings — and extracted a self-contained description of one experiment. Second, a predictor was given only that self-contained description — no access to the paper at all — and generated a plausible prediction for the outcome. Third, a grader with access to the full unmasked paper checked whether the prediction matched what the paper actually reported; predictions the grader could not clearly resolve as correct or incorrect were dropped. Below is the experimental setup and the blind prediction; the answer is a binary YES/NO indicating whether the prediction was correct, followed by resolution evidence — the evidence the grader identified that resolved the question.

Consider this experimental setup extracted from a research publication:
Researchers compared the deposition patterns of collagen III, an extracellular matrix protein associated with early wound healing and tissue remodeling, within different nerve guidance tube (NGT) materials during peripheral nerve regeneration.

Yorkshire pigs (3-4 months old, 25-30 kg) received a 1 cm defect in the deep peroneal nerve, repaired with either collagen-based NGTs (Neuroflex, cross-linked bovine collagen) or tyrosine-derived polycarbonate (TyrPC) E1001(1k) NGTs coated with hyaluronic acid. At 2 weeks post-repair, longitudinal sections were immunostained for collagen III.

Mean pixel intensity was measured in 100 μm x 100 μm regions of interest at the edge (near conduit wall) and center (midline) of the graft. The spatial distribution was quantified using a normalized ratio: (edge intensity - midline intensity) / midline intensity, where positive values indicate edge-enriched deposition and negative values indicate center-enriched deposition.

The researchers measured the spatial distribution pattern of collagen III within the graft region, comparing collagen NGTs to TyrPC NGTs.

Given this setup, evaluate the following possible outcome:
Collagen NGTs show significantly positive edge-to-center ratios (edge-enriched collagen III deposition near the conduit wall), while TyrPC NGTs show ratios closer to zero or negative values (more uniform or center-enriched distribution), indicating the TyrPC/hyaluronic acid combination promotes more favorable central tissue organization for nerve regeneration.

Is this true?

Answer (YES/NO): NO